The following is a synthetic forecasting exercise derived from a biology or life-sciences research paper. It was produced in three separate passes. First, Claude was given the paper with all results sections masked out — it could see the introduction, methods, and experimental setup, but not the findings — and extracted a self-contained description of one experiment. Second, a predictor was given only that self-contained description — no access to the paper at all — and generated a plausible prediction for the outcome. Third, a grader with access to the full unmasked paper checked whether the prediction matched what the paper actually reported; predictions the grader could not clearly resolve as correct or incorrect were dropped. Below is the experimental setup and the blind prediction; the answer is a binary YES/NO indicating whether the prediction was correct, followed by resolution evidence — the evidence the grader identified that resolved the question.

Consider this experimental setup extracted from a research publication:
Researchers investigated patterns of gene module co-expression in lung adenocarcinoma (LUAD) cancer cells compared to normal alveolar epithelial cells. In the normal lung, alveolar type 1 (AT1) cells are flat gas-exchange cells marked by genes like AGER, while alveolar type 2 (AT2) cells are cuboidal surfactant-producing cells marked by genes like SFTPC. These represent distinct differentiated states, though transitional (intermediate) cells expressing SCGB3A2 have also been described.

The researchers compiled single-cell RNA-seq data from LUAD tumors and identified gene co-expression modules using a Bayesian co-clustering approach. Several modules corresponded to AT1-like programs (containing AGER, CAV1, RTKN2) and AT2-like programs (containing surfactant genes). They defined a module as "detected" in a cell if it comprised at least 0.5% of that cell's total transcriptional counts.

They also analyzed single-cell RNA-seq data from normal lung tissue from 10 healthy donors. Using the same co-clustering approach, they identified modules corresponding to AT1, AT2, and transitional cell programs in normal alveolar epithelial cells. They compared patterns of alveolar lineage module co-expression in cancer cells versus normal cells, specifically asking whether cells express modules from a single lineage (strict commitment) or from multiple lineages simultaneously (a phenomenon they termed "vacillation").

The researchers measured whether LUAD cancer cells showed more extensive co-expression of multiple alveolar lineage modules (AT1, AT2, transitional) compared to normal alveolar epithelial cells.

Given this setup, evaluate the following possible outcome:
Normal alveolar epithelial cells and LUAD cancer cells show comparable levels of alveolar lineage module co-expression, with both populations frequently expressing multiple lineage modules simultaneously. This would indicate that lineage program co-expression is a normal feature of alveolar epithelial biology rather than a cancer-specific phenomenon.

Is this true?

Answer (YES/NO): NO